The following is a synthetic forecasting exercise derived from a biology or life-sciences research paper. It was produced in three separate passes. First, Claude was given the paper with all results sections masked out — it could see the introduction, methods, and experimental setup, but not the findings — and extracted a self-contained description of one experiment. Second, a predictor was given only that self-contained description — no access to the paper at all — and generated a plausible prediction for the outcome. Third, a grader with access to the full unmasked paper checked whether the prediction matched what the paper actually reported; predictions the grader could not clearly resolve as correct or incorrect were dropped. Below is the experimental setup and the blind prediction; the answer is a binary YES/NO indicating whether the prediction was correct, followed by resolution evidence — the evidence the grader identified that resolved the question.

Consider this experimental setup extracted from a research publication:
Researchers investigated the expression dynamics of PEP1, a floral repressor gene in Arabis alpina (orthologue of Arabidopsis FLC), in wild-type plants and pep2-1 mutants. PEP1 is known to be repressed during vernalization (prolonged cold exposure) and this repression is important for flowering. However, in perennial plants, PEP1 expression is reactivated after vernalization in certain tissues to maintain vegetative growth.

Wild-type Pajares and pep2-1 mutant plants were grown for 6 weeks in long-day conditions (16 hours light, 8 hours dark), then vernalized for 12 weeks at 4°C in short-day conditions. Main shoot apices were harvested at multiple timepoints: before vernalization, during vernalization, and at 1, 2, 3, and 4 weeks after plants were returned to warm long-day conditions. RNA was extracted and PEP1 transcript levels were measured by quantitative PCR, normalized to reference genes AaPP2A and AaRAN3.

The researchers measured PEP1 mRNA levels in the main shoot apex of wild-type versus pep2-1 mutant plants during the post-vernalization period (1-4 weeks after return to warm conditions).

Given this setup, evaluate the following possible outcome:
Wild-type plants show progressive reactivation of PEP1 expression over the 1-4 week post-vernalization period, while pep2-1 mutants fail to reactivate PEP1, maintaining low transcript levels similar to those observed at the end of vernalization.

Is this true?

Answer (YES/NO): YES